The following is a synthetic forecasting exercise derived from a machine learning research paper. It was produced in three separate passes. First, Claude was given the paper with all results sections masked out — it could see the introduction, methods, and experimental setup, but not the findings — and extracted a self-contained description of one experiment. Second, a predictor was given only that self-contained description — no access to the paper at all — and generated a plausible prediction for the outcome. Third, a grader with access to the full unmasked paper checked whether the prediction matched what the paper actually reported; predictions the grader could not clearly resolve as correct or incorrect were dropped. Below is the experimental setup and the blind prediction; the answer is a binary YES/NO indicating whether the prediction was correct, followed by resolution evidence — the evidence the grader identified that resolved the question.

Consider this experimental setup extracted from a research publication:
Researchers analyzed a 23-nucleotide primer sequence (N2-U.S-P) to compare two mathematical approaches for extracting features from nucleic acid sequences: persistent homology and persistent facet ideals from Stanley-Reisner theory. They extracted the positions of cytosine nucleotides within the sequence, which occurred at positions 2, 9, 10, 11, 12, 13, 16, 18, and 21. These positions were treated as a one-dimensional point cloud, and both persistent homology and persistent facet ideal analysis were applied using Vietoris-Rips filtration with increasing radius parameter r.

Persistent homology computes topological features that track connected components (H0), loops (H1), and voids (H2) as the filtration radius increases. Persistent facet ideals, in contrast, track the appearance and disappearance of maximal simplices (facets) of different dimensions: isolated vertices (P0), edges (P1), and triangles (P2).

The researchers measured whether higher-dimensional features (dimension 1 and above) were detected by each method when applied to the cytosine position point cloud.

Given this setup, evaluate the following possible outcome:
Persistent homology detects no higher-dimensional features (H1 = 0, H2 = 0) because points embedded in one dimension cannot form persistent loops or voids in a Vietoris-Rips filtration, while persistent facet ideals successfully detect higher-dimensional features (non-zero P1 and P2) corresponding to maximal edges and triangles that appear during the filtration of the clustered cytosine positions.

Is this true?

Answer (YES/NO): YES